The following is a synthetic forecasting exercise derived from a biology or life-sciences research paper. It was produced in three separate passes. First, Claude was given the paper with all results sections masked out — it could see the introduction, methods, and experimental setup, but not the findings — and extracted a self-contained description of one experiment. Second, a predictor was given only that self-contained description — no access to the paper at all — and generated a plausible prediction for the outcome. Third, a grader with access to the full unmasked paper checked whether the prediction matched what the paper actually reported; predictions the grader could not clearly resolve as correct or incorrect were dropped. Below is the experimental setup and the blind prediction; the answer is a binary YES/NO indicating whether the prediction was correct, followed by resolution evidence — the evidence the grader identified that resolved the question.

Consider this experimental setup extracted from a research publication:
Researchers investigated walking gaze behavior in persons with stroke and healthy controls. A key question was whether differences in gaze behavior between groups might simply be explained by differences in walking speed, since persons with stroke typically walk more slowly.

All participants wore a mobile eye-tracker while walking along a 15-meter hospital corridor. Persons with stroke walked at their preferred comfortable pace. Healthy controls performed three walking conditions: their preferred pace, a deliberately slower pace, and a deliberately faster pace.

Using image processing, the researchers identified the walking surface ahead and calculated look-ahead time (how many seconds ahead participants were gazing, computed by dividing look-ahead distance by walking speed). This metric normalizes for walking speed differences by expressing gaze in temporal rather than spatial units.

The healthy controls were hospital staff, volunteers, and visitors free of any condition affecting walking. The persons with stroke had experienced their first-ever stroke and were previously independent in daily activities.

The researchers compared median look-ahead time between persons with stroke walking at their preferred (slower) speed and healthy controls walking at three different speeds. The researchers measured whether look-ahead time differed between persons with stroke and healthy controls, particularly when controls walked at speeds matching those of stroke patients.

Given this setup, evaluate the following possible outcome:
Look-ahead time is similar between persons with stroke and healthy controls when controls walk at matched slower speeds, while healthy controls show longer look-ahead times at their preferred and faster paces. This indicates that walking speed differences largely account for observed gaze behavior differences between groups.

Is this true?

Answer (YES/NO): NO